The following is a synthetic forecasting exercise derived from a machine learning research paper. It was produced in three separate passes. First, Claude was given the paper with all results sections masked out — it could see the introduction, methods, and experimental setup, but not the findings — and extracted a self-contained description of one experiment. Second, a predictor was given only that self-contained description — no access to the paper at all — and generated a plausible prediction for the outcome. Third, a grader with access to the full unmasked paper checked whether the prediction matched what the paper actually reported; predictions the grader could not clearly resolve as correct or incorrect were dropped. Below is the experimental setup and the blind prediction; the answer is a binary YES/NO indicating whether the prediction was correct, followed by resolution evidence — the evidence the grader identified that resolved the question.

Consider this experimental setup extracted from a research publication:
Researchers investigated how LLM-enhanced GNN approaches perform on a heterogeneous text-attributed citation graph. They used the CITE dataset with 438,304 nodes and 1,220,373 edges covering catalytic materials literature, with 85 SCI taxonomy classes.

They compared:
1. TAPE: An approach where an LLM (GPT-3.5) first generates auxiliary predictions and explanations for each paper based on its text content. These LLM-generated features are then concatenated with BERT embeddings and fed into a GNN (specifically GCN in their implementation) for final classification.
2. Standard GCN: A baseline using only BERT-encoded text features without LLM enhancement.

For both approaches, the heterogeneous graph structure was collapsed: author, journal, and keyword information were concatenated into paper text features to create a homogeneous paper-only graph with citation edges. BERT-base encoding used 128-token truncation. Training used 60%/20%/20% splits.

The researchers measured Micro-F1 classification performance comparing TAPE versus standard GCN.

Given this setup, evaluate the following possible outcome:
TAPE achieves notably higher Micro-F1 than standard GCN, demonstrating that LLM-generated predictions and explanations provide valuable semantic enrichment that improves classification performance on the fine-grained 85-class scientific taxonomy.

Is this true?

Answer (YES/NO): YES